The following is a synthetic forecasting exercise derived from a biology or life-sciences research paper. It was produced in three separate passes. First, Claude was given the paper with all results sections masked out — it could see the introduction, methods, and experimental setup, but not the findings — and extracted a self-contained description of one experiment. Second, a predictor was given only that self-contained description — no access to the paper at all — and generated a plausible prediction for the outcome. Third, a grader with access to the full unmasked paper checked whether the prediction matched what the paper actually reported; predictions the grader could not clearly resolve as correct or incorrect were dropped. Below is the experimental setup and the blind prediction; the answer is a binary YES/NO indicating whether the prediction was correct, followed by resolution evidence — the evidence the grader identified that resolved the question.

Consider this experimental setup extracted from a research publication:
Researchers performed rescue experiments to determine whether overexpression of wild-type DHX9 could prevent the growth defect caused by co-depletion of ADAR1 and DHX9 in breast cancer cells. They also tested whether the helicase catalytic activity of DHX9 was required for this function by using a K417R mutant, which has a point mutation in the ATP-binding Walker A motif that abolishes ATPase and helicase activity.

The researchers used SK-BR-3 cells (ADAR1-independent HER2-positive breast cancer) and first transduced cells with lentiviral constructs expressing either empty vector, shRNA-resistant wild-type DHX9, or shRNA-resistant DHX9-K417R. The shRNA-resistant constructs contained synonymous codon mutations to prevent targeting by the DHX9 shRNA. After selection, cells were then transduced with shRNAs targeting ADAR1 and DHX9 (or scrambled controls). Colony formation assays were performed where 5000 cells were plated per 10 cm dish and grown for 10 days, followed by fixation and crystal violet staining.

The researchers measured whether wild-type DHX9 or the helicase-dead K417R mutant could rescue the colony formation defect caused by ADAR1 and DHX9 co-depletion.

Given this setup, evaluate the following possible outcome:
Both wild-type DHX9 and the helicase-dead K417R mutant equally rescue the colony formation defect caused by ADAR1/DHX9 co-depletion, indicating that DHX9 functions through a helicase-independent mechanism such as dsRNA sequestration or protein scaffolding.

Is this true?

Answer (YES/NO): NO